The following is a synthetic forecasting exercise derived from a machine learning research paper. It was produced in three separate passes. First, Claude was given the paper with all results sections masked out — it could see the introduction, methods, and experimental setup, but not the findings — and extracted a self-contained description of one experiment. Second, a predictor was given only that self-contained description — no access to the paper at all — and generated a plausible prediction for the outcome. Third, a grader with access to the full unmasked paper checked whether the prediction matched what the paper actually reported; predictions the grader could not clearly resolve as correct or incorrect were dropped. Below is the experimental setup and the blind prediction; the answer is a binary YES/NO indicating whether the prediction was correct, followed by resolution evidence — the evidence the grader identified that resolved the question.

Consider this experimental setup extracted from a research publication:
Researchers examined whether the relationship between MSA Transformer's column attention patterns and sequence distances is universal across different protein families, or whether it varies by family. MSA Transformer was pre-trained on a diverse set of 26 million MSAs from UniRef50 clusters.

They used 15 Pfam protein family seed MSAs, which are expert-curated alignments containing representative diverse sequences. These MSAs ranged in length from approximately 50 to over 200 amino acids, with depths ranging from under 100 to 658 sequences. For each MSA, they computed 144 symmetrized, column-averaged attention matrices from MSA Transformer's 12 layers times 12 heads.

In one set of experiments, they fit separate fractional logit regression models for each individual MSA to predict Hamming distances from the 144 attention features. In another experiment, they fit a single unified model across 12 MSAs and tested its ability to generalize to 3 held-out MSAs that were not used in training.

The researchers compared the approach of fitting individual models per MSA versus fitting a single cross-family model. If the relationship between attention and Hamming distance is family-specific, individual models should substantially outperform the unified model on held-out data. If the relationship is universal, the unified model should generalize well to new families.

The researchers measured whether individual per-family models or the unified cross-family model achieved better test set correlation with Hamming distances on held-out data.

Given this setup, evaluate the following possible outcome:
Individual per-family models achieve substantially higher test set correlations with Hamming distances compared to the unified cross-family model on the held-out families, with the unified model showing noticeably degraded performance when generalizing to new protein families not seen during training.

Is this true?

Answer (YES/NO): YES